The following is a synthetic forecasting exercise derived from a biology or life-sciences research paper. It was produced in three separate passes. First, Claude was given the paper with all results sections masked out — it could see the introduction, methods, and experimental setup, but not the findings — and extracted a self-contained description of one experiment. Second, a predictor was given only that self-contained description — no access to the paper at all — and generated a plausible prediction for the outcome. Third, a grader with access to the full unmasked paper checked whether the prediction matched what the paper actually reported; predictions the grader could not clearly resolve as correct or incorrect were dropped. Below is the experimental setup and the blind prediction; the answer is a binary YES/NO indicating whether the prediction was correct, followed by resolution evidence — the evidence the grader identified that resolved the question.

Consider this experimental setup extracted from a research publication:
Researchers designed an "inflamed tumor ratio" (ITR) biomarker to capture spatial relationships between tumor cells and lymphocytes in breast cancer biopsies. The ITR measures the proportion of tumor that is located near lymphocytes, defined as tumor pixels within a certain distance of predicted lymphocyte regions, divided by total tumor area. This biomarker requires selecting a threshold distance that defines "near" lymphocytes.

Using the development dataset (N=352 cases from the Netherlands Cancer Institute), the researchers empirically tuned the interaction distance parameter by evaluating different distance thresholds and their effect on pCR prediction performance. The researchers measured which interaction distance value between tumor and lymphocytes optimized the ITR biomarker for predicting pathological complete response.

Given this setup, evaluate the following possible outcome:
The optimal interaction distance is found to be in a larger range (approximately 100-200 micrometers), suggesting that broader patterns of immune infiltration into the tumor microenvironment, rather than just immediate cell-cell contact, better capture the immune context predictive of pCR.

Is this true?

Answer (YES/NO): NO